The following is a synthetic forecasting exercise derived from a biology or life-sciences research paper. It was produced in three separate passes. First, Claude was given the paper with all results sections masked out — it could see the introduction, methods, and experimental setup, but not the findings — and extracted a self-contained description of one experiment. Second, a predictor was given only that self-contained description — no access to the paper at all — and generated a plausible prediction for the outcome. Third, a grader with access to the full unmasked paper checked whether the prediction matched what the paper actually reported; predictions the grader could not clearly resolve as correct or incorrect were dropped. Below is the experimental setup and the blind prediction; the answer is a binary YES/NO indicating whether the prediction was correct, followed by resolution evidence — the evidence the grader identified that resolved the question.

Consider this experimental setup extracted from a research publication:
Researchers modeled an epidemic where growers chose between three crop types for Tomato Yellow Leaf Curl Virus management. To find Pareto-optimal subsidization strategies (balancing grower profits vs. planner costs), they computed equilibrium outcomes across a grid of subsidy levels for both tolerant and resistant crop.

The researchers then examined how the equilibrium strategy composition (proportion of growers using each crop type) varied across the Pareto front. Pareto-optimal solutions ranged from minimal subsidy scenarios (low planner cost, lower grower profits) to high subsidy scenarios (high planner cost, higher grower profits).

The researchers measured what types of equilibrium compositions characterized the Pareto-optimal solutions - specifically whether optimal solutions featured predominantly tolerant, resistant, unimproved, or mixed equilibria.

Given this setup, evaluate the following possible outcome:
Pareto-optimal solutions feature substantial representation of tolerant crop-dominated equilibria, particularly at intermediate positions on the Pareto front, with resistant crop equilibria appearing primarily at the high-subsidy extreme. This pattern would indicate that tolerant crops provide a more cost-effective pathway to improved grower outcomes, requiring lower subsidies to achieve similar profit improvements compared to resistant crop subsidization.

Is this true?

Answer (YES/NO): NO